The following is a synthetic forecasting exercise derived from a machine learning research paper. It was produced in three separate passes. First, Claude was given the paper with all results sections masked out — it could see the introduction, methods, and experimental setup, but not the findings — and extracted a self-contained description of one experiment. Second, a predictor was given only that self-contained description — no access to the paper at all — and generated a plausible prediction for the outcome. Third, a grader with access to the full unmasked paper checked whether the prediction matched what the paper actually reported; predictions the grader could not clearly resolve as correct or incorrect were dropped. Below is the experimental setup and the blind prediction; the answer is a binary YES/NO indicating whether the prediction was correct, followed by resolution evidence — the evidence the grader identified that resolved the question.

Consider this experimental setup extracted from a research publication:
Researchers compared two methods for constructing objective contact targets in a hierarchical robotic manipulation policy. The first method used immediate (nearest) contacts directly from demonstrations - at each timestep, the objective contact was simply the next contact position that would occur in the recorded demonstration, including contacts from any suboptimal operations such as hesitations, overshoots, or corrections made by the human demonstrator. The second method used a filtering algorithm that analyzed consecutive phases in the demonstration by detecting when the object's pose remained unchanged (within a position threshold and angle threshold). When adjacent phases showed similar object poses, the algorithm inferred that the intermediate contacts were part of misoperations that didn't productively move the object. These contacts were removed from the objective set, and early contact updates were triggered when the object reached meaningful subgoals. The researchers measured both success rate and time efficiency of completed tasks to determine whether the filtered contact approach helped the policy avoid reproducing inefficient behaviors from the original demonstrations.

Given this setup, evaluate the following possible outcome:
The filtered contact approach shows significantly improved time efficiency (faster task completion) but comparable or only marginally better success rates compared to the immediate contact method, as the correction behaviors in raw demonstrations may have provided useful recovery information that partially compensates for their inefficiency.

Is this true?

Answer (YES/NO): NO